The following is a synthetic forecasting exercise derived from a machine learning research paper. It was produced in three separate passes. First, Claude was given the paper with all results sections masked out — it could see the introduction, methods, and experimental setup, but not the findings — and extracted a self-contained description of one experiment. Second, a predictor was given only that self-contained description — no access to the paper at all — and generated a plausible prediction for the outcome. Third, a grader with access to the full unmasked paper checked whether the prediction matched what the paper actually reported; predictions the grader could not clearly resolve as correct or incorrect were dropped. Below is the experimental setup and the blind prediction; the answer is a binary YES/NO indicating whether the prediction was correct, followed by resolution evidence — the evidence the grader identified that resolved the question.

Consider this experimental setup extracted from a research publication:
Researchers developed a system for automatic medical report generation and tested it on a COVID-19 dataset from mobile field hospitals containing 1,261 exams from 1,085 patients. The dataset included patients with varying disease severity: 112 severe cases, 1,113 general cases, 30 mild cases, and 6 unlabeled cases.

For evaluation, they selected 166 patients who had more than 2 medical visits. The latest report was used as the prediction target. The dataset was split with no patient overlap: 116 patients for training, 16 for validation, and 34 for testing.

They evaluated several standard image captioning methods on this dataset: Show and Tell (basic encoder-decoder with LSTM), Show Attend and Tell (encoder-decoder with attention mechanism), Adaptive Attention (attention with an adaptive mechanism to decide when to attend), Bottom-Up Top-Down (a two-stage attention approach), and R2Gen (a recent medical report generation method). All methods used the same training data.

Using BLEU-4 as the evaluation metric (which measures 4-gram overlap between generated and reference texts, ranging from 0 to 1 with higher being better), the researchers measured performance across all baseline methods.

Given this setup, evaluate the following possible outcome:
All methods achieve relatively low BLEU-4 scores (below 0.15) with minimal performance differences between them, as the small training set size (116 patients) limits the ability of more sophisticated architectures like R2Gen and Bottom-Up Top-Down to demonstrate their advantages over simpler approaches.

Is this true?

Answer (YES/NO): NO